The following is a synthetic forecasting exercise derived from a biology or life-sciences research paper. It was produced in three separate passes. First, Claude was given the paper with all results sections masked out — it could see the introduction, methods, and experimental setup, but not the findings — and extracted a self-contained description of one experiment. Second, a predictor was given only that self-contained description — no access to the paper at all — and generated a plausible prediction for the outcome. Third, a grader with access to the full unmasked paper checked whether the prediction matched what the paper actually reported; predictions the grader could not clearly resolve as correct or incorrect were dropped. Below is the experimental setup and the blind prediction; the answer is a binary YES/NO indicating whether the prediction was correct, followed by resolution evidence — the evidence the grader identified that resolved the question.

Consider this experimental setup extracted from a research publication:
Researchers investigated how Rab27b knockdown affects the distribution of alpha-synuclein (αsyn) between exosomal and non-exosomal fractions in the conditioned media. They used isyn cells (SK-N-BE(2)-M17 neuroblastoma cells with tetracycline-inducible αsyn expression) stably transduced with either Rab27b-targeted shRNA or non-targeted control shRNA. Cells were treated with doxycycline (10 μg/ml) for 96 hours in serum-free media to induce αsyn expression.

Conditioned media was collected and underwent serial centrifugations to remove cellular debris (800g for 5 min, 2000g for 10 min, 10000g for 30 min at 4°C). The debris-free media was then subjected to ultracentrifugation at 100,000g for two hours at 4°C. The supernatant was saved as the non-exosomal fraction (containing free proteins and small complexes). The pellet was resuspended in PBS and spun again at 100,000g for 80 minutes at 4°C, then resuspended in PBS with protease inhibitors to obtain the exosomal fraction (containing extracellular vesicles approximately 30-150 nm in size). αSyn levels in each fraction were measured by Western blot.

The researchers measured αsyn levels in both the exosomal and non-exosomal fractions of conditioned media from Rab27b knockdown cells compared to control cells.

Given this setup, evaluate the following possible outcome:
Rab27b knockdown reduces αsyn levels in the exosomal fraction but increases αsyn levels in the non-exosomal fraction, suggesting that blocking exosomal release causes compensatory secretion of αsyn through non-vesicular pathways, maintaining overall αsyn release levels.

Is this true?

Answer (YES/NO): NO